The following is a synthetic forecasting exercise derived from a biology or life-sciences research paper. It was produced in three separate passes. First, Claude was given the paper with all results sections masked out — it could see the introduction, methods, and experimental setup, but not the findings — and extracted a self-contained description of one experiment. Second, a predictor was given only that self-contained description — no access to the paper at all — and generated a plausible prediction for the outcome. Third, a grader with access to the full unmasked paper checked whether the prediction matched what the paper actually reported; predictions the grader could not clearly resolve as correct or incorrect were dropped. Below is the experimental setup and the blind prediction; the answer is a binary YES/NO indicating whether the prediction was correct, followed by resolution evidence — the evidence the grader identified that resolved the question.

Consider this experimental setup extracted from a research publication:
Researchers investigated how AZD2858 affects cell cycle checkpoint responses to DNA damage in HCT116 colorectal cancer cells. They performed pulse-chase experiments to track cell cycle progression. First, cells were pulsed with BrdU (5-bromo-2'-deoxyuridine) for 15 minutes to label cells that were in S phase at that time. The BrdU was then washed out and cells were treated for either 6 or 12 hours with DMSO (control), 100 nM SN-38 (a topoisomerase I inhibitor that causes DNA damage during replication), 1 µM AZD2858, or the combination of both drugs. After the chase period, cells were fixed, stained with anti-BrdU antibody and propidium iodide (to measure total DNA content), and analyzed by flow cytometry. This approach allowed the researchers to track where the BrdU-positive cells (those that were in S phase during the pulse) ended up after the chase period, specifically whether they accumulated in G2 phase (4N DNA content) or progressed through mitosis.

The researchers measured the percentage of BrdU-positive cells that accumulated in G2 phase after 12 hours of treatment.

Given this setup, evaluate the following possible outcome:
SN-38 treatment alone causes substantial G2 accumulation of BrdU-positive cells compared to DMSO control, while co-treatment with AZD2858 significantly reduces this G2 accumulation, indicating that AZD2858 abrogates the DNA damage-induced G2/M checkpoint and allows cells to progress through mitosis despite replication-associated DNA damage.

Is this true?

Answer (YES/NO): NO